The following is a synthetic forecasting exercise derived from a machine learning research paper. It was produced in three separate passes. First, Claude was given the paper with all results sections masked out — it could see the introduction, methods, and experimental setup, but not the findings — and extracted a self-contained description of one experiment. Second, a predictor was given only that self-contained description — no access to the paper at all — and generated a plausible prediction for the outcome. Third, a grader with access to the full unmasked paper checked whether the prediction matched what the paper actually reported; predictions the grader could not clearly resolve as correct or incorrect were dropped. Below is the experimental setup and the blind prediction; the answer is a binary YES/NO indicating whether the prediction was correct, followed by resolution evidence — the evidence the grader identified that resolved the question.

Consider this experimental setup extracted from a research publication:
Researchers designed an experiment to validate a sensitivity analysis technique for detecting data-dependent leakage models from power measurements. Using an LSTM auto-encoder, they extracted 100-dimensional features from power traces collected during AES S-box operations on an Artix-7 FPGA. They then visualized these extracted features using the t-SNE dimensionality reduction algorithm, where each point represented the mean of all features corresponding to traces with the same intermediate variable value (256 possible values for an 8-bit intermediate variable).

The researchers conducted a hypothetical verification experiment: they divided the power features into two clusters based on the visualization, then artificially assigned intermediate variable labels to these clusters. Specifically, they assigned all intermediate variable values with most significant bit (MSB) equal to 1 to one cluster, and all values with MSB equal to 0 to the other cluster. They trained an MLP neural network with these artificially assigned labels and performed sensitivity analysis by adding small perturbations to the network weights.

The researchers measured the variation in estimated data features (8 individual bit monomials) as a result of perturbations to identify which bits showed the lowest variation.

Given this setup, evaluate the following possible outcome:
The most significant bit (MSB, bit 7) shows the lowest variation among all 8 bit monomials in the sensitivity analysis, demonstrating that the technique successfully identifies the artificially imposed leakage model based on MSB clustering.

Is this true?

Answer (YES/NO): YES